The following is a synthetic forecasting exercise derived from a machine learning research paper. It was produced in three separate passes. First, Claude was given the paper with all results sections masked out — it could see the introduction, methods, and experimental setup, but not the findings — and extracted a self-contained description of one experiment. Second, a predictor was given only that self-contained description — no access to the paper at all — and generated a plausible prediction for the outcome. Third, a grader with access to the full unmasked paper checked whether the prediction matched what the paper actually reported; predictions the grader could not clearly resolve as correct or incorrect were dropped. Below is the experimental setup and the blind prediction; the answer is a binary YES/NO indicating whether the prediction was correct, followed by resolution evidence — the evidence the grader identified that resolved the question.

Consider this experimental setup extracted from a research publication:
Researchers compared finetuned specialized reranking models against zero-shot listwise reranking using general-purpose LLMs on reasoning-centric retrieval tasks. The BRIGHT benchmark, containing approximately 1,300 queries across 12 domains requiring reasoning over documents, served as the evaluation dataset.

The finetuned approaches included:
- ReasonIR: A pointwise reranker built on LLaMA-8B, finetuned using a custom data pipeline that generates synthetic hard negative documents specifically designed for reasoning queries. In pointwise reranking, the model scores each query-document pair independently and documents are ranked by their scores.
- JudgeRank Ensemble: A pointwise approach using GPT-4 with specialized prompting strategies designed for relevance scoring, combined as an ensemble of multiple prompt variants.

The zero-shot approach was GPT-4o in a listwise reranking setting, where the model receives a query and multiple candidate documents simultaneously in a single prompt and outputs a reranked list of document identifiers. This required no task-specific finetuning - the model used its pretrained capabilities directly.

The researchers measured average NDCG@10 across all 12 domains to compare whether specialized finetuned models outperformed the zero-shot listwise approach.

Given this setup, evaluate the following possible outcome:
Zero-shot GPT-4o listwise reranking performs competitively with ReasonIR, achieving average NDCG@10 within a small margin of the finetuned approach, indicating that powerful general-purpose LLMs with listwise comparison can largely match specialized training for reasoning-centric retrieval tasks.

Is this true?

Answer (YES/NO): YES